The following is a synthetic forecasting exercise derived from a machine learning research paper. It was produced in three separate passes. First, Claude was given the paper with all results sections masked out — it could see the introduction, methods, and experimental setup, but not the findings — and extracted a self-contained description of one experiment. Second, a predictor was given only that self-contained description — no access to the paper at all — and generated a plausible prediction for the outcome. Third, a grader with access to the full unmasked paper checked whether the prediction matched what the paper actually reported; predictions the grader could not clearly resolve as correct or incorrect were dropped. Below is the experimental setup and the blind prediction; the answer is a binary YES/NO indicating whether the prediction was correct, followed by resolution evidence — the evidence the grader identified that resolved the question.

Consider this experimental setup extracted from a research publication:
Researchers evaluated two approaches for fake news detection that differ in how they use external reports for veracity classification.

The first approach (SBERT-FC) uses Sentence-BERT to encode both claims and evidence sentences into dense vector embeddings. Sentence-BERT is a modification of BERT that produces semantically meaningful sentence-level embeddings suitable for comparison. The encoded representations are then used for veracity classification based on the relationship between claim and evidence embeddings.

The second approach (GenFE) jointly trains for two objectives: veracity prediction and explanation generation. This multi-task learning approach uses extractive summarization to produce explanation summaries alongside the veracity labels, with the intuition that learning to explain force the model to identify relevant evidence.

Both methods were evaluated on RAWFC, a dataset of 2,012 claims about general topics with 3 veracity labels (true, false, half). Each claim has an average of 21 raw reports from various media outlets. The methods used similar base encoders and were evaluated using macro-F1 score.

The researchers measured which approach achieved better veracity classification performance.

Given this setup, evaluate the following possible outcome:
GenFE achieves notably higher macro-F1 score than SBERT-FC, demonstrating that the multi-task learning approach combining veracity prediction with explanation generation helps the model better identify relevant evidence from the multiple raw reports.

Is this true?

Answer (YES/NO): NO